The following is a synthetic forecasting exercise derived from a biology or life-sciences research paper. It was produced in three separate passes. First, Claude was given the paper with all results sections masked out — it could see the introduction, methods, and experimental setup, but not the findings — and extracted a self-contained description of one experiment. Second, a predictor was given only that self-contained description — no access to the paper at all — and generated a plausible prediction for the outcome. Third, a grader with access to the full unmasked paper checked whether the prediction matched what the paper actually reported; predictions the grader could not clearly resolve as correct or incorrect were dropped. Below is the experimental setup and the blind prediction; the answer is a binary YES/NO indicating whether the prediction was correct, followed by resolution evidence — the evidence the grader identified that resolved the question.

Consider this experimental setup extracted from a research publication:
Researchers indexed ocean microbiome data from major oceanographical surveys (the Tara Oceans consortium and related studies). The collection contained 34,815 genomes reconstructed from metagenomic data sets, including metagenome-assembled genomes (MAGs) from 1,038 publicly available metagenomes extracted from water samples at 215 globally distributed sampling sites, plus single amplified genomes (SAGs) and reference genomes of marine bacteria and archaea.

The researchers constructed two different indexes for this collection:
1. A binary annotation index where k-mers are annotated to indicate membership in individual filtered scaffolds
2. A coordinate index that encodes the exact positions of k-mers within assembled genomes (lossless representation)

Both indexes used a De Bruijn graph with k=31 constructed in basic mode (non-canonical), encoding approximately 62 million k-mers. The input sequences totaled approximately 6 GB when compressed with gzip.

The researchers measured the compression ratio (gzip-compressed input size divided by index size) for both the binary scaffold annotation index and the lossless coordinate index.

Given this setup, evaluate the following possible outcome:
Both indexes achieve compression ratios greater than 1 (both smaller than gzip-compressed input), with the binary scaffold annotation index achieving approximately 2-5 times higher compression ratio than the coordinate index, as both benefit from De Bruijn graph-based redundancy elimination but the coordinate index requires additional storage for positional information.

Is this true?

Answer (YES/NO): NO